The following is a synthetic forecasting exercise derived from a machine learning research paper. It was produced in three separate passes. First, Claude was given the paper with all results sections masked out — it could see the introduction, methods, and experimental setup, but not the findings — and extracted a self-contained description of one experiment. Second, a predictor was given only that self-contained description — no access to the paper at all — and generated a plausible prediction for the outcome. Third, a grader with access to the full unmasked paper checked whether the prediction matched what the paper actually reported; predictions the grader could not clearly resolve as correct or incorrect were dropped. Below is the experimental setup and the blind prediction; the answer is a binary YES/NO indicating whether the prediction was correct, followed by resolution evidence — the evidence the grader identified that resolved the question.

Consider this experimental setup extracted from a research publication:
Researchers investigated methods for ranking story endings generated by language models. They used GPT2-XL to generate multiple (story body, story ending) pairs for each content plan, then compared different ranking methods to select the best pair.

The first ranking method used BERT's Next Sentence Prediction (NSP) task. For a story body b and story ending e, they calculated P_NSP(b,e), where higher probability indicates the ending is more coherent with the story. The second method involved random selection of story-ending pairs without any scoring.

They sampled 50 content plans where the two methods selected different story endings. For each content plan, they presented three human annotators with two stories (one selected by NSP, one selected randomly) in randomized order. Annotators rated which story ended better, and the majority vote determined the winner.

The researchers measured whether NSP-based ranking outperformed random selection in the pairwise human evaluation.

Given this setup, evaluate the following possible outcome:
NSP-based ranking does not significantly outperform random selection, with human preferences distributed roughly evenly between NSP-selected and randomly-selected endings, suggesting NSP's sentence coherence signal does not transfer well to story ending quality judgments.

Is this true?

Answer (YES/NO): NO